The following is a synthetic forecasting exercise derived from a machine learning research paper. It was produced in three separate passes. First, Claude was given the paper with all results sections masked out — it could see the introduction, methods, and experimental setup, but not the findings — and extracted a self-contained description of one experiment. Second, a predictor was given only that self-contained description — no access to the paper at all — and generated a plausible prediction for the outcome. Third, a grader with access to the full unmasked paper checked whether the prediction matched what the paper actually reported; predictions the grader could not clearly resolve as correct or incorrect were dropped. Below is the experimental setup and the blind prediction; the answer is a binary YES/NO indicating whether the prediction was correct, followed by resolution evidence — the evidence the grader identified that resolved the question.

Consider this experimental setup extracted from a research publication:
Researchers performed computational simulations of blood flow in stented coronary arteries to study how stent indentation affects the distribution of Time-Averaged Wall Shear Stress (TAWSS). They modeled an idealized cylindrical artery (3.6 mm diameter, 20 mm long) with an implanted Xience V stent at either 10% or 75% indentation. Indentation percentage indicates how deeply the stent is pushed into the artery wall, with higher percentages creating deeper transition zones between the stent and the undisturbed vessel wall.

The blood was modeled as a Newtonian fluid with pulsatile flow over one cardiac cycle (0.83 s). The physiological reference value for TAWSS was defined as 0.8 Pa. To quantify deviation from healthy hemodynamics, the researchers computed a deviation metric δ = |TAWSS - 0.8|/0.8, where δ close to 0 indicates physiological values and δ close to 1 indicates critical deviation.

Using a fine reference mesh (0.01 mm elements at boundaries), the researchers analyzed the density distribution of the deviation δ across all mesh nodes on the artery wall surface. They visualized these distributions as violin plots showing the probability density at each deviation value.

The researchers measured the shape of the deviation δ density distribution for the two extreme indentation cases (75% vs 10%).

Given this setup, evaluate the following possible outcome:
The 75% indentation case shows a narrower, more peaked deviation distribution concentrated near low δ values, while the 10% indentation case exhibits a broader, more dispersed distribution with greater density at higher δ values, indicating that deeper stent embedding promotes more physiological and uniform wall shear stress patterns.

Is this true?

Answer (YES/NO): NO